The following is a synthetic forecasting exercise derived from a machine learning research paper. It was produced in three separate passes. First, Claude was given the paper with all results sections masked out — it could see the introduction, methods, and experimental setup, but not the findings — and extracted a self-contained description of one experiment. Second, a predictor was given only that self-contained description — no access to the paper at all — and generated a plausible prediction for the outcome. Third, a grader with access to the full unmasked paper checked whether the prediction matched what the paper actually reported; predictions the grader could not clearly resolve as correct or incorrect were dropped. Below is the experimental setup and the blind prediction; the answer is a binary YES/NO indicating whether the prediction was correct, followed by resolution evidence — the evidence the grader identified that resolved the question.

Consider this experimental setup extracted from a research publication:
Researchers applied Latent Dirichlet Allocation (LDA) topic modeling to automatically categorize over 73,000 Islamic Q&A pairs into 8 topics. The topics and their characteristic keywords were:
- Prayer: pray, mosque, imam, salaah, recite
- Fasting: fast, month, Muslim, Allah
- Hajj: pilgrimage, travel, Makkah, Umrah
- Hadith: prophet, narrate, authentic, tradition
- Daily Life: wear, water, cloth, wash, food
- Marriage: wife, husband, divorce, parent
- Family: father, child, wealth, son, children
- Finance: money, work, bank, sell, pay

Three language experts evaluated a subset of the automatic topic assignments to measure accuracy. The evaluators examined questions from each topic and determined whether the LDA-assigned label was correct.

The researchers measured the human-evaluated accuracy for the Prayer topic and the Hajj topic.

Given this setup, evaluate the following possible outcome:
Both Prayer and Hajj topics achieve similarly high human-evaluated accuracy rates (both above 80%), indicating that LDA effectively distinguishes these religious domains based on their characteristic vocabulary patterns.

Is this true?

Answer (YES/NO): NO